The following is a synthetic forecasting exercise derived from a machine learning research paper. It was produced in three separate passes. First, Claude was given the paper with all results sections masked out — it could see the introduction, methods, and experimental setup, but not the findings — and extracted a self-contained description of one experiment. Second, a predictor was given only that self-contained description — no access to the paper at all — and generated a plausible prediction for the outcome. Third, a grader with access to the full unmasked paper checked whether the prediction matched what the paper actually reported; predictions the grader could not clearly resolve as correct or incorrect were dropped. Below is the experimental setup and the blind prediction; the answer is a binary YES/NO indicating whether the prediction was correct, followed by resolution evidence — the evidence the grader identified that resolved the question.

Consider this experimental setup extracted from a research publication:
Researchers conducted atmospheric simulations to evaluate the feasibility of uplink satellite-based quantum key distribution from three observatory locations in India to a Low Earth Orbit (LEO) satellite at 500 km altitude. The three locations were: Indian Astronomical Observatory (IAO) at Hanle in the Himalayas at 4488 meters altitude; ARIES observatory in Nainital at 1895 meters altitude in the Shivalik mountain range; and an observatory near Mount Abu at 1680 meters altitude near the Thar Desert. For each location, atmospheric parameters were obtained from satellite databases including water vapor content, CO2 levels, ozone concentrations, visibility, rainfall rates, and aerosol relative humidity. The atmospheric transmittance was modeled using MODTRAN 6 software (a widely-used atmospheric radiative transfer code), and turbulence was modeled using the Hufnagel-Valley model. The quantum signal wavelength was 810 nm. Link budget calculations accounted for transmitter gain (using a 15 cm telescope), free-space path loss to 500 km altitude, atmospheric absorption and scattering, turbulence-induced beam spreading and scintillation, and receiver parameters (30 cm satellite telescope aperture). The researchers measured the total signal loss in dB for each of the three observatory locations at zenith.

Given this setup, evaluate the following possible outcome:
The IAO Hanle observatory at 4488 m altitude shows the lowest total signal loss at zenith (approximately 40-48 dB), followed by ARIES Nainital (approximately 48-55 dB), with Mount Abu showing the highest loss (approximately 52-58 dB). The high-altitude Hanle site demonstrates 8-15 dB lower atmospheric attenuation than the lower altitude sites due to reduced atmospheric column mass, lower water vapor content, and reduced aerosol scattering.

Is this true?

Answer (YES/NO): NO